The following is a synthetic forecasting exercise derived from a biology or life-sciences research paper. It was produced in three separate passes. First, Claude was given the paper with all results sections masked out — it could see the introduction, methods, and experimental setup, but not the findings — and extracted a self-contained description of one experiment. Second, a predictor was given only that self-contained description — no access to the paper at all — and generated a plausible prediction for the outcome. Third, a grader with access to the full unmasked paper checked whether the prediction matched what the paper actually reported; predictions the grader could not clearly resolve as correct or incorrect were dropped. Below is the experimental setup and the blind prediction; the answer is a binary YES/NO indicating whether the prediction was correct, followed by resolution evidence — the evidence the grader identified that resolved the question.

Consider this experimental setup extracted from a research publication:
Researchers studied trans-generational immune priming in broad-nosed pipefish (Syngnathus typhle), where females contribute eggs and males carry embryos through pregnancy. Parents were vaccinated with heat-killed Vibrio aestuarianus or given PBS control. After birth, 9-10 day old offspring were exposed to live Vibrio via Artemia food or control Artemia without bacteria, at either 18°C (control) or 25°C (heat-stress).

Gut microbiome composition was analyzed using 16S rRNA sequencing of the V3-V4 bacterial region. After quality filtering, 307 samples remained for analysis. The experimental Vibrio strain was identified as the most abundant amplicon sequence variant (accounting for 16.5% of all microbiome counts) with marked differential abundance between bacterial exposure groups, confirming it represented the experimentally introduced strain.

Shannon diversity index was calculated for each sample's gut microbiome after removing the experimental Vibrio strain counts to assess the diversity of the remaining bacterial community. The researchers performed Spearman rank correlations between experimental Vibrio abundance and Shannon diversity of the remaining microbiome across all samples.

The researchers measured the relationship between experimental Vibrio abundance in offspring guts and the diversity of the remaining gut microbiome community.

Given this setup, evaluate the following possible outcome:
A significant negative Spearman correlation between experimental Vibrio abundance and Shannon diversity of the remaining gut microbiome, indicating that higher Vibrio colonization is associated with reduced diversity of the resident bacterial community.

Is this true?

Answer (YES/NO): YES